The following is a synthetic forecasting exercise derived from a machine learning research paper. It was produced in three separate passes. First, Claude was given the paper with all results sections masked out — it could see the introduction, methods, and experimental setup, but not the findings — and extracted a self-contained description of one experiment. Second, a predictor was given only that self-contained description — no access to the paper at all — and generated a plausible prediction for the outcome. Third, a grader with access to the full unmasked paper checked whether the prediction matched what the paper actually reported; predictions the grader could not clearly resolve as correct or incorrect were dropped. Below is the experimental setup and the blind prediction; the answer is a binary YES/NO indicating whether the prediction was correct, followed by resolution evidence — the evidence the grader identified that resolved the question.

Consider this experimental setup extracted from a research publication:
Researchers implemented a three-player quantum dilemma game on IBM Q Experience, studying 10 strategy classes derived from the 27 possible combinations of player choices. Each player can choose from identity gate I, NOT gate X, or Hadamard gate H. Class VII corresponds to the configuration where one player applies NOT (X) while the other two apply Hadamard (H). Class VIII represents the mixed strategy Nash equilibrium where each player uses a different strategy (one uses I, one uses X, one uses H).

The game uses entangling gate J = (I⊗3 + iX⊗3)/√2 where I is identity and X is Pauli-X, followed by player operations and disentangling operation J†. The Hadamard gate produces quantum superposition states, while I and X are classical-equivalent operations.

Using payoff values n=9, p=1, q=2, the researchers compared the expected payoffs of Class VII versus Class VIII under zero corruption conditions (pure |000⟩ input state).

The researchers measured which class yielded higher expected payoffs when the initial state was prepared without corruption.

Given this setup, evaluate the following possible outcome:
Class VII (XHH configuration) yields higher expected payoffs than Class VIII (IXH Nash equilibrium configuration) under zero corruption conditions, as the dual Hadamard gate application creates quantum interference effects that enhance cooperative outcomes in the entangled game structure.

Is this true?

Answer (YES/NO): NO